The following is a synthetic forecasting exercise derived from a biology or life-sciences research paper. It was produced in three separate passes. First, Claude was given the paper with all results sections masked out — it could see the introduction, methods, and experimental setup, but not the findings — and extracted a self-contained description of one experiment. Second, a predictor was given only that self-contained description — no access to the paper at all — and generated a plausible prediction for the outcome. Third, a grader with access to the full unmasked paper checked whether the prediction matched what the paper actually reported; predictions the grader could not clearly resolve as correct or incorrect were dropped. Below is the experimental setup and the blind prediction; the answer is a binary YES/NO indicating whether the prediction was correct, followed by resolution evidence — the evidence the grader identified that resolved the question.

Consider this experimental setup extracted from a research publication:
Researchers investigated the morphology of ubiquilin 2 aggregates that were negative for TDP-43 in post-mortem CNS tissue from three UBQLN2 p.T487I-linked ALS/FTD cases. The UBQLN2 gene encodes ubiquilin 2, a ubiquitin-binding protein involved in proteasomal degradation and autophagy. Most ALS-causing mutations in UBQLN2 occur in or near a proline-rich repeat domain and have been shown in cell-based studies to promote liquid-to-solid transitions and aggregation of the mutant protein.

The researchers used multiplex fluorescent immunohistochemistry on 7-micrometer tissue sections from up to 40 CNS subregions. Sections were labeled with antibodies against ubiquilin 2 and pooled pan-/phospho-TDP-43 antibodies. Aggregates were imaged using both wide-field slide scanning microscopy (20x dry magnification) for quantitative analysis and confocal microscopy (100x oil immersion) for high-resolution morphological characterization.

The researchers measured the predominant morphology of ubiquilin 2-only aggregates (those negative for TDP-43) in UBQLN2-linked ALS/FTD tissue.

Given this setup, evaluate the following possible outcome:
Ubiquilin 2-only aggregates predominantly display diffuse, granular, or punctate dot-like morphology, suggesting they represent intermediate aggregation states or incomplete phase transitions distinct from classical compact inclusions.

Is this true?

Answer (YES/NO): YES